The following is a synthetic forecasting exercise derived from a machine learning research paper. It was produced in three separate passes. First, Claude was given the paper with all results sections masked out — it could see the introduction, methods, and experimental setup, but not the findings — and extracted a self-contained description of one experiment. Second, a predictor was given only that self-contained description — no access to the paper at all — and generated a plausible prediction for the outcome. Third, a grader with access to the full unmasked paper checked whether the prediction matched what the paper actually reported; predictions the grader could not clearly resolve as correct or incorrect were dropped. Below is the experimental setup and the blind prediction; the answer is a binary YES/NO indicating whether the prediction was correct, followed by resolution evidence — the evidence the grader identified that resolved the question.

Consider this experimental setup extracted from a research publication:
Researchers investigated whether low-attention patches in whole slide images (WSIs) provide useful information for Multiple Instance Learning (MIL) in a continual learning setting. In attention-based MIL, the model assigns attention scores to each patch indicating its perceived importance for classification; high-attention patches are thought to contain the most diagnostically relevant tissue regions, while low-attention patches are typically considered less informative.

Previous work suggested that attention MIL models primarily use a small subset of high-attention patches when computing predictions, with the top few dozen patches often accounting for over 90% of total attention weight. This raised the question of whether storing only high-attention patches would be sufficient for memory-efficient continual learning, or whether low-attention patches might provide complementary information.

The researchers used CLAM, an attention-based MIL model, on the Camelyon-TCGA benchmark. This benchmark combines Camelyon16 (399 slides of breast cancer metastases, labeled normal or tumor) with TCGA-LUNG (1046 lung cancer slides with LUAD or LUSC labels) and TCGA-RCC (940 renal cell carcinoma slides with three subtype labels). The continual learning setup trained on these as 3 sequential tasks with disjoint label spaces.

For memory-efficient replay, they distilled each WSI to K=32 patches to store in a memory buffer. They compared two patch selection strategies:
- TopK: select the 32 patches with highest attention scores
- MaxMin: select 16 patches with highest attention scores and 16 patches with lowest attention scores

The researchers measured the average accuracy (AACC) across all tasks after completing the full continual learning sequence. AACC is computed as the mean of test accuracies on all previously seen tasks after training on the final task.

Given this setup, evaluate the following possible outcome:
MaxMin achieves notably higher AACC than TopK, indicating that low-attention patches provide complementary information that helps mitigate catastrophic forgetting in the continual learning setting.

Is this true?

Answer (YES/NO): YES